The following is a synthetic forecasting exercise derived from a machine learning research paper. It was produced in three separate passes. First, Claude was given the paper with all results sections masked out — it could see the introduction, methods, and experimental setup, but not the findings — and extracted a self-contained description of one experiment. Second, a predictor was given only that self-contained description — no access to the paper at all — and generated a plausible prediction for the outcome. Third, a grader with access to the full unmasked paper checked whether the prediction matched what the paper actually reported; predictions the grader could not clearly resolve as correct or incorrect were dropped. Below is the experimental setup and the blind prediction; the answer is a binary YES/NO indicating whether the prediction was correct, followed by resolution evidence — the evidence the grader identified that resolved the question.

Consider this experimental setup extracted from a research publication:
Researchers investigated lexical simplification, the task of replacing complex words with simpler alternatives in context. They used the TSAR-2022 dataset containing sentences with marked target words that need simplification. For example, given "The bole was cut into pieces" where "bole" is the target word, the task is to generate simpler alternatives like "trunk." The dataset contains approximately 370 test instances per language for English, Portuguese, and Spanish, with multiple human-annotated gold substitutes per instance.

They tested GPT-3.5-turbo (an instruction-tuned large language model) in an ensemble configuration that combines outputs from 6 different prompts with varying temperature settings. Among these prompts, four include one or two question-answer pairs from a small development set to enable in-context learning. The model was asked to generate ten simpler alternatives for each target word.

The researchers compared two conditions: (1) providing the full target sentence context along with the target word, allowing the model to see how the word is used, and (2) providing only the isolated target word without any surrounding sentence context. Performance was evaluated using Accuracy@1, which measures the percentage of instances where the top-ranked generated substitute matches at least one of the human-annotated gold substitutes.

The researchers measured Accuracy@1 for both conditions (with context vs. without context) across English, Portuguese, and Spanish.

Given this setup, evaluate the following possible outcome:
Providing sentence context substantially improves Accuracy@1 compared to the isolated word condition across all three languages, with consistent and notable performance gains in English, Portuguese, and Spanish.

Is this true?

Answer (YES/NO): NO